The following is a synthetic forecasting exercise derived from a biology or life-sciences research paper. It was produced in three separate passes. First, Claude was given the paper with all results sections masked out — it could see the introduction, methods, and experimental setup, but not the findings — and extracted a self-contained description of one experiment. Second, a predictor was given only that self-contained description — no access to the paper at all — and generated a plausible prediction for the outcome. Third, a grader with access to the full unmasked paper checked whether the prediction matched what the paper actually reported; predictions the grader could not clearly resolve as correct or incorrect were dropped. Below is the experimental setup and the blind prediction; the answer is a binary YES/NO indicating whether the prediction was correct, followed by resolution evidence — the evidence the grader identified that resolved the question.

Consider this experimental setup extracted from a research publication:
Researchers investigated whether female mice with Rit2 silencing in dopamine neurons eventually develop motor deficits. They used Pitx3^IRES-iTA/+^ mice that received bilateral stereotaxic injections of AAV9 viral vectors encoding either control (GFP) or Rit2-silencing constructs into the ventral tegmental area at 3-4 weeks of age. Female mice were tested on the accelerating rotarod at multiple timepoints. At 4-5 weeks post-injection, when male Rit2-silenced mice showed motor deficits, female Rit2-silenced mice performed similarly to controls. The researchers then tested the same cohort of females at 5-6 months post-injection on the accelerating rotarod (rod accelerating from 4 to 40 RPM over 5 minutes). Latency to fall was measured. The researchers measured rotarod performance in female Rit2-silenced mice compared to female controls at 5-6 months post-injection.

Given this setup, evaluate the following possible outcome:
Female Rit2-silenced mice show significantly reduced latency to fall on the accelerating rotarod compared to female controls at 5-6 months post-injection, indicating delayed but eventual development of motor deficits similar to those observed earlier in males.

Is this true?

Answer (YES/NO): NO